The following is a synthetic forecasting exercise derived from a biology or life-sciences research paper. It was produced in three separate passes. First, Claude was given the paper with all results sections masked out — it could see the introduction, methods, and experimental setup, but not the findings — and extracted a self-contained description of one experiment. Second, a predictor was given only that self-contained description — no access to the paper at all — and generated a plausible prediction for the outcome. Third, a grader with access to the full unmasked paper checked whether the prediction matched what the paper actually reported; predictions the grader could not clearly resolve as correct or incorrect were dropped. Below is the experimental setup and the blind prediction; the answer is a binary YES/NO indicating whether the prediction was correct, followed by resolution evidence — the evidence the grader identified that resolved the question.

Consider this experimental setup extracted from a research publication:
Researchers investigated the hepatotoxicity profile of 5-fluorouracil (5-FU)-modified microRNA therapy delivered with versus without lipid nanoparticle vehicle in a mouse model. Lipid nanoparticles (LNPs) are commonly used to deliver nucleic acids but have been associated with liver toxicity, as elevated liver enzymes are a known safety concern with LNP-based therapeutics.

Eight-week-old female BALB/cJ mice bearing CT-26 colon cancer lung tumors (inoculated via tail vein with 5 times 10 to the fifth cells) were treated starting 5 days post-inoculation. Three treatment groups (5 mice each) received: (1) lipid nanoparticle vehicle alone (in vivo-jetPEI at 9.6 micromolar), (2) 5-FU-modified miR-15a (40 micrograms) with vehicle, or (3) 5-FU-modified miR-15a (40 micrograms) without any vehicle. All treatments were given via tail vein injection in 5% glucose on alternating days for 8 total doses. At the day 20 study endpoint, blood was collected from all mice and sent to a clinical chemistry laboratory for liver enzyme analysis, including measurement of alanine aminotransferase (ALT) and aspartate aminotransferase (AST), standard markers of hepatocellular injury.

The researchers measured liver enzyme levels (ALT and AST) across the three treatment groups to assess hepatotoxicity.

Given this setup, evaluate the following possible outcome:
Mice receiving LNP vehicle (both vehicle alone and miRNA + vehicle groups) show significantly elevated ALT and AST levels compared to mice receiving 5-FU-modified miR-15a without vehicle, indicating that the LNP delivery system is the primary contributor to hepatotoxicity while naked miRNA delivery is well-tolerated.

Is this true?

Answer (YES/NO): NO